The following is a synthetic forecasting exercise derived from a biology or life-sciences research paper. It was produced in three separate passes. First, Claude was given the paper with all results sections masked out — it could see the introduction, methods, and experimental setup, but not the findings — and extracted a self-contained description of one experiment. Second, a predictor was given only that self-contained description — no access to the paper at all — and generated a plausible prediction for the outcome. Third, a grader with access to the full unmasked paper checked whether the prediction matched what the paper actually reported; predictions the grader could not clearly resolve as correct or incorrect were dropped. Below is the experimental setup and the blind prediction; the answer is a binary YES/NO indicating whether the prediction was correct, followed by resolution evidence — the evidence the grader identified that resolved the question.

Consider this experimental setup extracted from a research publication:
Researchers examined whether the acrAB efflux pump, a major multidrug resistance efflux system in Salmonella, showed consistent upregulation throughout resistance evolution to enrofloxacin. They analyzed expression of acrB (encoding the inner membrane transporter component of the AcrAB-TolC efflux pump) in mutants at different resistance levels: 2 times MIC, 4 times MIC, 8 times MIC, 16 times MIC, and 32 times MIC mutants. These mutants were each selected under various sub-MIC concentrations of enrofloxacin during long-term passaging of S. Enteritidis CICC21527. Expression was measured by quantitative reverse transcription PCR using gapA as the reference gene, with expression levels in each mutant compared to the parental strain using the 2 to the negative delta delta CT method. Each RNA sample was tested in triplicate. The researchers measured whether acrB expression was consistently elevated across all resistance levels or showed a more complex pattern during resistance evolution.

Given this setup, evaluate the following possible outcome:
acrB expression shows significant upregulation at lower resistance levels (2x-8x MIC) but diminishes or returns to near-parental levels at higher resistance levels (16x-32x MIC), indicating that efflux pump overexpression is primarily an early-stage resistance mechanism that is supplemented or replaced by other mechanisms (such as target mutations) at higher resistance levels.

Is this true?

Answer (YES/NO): NO